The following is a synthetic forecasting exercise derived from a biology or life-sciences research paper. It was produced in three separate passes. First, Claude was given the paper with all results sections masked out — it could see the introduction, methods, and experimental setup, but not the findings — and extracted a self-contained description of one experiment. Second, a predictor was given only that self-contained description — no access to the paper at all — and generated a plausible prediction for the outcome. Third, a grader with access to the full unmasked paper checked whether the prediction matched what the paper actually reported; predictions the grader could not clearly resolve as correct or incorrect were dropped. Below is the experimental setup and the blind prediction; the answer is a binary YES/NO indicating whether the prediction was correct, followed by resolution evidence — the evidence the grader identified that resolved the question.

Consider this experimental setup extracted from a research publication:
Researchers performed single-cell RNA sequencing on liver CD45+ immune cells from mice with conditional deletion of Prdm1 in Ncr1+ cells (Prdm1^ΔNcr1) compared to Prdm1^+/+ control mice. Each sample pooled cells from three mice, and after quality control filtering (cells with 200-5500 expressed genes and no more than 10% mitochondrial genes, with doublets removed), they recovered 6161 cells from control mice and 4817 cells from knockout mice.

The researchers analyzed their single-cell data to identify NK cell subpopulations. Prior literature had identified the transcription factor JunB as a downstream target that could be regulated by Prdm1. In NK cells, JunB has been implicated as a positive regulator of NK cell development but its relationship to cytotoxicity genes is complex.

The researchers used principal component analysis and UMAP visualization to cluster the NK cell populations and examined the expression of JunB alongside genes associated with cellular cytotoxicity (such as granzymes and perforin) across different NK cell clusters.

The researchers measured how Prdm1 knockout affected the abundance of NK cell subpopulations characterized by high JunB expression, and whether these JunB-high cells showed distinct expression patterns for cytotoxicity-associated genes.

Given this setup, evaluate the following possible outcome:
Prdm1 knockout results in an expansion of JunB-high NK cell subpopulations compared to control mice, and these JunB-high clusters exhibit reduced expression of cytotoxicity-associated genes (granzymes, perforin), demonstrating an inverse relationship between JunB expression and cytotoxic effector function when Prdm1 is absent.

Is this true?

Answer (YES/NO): YES